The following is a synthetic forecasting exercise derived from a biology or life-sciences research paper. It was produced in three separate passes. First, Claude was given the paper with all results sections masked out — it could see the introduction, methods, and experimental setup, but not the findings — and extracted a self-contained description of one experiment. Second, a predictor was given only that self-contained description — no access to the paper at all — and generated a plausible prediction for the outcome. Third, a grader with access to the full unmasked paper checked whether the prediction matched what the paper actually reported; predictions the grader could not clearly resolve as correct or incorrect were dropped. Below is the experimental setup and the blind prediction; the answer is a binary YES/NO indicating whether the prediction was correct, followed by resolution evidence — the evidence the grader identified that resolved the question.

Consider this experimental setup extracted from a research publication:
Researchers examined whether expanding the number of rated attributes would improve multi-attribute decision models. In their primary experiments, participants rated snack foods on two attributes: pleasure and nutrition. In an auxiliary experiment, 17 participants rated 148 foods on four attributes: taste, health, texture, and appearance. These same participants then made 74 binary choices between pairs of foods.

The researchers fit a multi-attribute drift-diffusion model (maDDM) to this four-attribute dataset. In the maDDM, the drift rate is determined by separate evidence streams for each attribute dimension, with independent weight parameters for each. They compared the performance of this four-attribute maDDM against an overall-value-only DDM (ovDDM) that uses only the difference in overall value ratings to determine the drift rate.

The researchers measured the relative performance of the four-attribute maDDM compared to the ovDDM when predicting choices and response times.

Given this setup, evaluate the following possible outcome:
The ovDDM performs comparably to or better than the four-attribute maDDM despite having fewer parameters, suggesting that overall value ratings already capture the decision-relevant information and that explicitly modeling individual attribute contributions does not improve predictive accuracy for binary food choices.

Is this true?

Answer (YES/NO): NO